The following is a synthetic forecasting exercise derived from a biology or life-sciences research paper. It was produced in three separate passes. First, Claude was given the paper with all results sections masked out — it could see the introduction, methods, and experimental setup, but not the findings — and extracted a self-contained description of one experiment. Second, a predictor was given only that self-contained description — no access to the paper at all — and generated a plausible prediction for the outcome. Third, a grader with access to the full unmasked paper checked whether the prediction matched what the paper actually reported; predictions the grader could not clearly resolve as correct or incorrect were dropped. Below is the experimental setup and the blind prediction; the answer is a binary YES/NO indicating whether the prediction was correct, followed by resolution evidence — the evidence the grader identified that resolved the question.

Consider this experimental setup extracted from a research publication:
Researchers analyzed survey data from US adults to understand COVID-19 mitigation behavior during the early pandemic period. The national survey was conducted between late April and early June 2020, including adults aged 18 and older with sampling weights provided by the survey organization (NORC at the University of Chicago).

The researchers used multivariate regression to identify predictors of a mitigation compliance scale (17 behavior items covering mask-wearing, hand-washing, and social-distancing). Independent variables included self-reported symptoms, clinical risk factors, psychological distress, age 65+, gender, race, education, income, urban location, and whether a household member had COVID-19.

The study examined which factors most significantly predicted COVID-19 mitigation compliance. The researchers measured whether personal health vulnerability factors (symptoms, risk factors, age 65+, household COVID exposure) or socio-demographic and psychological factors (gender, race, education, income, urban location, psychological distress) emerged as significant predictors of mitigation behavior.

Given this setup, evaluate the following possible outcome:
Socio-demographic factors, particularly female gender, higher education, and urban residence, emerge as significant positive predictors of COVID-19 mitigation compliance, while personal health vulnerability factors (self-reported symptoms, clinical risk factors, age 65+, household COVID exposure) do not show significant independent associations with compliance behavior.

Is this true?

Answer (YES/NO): NO